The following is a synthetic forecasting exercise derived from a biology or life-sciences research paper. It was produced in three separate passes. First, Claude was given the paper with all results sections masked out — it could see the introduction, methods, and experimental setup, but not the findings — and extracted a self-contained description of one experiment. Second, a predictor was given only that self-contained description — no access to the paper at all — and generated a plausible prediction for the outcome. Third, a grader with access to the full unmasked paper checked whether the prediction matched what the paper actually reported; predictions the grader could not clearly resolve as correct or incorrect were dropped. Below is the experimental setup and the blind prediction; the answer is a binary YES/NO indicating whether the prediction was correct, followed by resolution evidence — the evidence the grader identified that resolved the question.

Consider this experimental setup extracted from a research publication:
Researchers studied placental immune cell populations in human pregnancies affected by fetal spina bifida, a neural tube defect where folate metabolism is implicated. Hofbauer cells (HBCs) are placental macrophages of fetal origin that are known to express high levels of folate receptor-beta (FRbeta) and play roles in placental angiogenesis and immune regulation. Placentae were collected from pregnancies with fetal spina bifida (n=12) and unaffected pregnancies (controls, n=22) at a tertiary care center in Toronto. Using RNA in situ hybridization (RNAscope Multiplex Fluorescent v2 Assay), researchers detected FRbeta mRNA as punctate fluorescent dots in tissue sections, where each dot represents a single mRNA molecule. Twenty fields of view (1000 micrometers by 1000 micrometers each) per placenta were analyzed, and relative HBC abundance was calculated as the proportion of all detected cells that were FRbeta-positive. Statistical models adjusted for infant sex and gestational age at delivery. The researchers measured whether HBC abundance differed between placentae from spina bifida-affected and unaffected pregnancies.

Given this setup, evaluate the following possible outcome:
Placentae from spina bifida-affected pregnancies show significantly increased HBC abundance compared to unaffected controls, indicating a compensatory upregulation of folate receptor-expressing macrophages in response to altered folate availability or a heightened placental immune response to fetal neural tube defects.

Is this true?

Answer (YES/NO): YES